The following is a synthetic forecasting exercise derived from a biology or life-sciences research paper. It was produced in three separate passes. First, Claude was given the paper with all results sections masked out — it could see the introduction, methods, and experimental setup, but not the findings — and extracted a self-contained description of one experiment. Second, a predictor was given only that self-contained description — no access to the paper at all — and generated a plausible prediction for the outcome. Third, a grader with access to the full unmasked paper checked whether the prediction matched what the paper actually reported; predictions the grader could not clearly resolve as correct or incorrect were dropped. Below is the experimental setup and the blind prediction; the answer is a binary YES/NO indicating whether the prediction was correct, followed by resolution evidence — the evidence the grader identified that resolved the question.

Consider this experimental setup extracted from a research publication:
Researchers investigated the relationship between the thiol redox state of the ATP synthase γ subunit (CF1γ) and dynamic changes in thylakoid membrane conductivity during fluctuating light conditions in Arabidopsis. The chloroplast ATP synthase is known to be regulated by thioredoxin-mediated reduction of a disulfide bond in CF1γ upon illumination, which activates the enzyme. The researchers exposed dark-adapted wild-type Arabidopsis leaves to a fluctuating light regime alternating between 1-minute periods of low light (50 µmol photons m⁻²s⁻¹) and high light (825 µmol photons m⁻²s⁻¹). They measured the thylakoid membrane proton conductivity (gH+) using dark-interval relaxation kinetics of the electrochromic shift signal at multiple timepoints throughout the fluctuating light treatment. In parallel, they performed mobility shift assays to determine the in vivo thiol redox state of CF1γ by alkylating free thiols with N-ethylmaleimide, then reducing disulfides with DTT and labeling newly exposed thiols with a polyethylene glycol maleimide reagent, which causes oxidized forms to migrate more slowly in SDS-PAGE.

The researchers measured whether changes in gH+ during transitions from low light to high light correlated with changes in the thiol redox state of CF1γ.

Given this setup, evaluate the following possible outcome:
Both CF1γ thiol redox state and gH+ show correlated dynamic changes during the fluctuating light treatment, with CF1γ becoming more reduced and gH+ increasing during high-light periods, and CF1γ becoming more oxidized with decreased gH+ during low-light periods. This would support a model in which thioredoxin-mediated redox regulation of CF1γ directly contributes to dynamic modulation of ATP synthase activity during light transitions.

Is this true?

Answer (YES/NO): NO